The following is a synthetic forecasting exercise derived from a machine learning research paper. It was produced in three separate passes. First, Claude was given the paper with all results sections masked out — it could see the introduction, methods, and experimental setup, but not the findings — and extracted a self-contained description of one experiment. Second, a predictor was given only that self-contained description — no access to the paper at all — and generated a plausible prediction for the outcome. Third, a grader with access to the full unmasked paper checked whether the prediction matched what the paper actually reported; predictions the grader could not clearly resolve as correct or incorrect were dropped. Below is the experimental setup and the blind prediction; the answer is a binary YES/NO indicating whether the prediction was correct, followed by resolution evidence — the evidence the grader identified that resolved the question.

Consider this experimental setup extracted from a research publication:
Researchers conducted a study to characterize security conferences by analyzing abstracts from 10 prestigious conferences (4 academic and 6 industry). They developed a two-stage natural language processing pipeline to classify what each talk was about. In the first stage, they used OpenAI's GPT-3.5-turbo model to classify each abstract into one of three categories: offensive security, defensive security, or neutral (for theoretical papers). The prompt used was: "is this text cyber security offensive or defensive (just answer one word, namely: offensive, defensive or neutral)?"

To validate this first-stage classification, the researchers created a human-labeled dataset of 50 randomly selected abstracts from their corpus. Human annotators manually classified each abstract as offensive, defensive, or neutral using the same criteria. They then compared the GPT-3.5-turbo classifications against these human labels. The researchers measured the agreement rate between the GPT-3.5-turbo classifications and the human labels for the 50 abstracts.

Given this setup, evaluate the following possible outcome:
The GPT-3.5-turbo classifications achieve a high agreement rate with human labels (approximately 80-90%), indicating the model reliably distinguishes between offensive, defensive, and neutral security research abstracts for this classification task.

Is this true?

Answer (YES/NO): NO